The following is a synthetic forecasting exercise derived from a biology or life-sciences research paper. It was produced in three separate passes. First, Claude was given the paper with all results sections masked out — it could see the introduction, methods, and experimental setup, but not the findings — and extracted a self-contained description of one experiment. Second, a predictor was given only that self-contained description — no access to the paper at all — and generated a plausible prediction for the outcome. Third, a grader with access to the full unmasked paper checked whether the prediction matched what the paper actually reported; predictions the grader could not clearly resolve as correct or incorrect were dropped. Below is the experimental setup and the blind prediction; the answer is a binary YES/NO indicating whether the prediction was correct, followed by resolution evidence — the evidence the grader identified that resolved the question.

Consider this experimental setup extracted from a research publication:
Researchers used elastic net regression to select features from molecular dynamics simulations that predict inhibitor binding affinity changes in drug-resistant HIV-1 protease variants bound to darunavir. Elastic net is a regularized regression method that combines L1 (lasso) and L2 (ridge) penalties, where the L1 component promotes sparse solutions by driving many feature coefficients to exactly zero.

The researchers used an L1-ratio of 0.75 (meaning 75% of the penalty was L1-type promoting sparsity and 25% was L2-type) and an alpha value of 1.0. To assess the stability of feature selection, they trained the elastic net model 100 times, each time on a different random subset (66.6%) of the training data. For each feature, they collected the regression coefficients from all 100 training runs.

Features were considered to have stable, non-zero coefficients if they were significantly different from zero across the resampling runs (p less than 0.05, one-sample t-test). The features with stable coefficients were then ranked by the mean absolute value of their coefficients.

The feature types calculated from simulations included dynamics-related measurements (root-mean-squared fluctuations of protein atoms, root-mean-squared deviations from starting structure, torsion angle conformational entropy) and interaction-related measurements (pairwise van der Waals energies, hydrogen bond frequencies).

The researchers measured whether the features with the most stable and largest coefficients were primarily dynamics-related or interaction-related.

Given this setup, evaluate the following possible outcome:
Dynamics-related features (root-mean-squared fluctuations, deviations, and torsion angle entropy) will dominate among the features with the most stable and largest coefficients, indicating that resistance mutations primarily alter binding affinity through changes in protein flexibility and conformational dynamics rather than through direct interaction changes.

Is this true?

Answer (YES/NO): NO